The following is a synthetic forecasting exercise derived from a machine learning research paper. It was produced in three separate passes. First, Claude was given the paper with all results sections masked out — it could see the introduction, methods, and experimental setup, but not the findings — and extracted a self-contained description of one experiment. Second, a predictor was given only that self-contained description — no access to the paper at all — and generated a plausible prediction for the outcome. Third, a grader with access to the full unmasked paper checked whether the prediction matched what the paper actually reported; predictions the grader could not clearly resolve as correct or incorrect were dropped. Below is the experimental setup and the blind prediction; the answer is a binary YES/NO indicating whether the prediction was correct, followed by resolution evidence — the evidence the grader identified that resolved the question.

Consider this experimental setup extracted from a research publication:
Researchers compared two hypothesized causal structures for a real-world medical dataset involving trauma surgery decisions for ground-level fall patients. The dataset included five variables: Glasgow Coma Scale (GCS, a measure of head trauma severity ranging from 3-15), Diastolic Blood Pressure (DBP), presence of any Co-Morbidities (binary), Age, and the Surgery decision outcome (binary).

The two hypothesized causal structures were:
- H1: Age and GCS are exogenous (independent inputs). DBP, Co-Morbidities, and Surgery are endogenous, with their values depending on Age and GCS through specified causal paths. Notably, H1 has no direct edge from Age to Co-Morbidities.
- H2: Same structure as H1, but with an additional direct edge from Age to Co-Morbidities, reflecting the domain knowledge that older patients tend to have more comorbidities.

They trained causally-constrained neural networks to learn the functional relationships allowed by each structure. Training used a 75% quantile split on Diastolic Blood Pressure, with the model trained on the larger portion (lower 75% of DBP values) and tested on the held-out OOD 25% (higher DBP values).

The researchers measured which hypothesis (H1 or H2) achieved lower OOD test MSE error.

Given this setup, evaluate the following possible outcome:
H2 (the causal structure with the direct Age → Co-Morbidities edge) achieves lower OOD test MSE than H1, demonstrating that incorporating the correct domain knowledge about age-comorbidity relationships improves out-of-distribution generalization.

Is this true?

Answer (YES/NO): YES